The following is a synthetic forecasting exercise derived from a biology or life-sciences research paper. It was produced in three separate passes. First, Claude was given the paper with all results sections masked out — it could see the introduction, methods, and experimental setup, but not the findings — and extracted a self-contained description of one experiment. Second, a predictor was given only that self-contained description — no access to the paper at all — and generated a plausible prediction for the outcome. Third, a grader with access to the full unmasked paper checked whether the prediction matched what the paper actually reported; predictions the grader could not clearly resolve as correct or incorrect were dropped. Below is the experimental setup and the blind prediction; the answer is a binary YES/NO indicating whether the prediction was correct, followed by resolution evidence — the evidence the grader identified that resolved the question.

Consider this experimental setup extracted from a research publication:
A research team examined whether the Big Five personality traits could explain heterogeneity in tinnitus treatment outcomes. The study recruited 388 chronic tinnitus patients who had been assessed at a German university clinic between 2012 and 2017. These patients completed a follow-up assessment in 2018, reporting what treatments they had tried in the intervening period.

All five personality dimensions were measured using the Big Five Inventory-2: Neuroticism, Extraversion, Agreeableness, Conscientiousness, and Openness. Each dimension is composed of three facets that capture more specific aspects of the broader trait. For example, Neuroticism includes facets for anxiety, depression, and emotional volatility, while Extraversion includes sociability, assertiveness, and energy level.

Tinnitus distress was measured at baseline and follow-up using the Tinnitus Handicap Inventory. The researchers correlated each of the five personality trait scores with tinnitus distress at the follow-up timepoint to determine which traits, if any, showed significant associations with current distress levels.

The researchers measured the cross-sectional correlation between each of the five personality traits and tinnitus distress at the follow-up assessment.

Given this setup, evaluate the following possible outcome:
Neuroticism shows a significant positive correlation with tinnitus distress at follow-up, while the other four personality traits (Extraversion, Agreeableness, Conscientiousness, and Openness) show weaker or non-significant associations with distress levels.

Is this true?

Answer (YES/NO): NO